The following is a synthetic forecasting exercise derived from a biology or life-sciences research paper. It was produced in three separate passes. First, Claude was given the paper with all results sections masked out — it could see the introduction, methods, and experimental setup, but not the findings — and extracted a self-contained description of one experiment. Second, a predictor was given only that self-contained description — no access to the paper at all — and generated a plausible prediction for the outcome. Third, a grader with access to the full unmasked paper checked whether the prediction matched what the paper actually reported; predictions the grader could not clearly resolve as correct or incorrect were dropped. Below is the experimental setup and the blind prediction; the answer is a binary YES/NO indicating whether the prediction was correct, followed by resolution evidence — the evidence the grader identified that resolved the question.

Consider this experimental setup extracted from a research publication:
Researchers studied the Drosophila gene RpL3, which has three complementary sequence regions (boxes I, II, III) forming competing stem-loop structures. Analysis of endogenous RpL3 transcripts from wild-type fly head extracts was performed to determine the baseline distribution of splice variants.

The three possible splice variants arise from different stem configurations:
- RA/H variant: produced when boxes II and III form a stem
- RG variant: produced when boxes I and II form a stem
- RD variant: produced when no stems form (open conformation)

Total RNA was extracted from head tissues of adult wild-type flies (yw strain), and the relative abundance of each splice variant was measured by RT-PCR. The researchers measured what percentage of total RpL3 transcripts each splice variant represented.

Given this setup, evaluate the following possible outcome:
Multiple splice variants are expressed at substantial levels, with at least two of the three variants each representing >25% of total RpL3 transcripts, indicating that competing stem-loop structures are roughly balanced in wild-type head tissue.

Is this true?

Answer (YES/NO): NO